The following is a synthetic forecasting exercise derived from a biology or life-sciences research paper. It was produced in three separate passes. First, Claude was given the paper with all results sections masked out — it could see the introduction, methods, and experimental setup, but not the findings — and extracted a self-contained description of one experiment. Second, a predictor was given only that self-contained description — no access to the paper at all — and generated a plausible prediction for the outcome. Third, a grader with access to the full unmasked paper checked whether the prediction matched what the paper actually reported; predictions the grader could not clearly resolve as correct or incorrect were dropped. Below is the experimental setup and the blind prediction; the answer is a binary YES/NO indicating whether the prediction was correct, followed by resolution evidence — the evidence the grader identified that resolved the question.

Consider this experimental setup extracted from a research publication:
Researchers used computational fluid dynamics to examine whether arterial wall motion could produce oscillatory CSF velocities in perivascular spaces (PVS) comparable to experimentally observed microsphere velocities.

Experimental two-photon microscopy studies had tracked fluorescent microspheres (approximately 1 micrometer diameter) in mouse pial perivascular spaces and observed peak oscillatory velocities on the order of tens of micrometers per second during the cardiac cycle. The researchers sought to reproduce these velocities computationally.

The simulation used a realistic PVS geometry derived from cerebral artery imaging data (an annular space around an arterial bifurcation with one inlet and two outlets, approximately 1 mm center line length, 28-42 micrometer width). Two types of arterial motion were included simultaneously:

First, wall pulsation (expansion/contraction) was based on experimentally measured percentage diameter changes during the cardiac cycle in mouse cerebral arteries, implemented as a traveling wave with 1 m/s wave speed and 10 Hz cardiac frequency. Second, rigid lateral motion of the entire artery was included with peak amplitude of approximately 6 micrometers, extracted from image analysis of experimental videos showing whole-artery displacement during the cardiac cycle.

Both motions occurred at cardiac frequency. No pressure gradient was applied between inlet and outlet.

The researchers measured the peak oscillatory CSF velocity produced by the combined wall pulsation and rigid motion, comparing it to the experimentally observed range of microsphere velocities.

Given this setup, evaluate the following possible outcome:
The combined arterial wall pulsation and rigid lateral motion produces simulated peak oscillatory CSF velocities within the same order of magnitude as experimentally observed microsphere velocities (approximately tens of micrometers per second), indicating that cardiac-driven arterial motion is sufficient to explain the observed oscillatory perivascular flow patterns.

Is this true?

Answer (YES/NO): YES